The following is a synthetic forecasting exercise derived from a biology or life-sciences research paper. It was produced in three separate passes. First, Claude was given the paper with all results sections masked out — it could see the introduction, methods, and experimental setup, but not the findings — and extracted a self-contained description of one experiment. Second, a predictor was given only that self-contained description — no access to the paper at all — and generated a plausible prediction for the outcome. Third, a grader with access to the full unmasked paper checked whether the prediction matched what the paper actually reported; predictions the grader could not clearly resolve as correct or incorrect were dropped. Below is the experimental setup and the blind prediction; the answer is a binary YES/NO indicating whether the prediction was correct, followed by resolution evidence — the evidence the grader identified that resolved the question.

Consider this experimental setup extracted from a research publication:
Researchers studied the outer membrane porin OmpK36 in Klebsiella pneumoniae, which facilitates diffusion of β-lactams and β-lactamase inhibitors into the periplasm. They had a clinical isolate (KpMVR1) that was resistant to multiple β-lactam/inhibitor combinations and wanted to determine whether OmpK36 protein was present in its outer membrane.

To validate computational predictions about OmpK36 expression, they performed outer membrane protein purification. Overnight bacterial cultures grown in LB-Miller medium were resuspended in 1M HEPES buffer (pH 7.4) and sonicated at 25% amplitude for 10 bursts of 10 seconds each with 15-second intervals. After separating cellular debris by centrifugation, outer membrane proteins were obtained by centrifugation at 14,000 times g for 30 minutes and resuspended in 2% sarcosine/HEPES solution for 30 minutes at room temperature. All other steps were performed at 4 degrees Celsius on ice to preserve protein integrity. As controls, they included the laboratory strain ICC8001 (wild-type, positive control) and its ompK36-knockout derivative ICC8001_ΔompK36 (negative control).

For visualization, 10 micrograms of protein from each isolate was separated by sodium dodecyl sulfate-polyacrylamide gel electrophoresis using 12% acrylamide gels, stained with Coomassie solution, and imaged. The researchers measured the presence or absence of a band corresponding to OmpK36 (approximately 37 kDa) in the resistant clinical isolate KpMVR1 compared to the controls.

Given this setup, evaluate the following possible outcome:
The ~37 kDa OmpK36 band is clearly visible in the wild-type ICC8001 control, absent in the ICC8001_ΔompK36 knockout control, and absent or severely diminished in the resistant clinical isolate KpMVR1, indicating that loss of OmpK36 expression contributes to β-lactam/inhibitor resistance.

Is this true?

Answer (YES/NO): YES